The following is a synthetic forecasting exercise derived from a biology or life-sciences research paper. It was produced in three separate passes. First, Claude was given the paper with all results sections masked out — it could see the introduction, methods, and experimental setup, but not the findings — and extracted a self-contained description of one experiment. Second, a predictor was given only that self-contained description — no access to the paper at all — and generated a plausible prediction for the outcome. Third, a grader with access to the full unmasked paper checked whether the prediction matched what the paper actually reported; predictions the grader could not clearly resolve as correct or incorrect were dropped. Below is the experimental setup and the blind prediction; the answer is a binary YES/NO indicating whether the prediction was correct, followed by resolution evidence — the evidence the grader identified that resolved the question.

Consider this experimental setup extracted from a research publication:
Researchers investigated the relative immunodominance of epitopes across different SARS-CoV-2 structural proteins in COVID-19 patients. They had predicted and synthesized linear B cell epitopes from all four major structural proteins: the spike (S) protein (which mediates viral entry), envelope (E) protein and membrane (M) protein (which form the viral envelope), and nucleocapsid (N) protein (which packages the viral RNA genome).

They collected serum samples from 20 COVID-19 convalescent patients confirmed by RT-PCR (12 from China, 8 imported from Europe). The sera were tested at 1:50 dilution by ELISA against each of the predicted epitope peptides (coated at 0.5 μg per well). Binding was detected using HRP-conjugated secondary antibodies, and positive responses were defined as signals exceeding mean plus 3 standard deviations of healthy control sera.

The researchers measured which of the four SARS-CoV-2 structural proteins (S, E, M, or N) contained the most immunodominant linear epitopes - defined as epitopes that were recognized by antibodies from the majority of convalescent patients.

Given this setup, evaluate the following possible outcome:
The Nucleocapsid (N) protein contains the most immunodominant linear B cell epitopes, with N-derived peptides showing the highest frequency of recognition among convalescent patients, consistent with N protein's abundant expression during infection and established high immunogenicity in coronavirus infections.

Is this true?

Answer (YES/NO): NO